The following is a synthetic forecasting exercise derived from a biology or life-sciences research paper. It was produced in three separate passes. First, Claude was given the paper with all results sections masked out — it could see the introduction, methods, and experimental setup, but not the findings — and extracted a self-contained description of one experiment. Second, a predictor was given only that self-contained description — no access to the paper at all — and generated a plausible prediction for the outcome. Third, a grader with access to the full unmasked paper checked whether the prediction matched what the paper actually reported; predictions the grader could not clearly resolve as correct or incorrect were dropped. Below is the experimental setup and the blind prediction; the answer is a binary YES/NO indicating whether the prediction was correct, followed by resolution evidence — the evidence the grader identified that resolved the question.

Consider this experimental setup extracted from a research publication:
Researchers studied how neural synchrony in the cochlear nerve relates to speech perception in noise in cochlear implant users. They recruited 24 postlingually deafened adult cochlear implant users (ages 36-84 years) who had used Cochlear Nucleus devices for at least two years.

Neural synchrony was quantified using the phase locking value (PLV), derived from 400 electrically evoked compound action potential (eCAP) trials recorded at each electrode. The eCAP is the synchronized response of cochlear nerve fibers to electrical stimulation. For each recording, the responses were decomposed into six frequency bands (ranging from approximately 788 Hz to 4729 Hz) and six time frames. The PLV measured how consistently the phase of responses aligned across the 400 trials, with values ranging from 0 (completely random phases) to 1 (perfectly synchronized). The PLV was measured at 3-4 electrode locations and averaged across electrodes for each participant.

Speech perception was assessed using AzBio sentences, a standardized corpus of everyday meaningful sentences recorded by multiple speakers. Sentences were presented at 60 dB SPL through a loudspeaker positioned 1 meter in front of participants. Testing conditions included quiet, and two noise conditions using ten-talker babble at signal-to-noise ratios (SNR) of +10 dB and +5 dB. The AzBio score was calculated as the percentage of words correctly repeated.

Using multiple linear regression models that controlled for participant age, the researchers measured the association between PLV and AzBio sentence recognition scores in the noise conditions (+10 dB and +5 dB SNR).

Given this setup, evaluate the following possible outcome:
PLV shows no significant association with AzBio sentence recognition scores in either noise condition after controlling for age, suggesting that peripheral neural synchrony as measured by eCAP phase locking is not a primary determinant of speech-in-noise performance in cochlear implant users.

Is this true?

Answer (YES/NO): NO